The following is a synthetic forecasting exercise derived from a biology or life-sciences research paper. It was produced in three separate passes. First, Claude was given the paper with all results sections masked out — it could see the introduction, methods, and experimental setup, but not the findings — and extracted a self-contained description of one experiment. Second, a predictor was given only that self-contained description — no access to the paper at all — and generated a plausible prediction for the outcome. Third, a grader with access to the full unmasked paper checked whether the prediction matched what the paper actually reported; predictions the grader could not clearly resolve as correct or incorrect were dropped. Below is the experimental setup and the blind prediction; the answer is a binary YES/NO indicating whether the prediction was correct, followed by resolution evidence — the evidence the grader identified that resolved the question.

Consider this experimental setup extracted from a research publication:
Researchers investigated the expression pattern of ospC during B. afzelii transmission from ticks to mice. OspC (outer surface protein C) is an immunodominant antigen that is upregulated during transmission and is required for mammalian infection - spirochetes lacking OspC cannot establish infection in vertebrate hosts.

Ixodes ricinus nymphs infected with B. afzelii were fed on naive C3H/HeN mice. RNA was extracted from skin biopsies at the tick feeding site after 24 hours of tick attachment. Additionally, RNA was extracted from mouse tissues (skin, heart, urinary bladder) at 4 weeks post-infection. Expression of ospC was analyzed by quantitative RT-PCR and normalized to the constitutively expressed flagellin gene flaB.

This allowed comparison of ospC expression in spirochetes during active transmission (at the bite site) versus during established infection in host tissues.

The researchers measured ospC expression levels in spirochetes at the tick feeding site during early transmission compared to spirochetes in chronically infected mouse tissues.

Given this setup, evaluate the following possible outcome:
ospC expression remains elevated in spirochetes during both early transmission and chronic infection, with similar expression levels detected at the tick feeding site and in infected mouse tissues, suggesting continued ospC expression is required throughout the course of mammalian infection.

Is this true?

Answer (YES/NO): NO